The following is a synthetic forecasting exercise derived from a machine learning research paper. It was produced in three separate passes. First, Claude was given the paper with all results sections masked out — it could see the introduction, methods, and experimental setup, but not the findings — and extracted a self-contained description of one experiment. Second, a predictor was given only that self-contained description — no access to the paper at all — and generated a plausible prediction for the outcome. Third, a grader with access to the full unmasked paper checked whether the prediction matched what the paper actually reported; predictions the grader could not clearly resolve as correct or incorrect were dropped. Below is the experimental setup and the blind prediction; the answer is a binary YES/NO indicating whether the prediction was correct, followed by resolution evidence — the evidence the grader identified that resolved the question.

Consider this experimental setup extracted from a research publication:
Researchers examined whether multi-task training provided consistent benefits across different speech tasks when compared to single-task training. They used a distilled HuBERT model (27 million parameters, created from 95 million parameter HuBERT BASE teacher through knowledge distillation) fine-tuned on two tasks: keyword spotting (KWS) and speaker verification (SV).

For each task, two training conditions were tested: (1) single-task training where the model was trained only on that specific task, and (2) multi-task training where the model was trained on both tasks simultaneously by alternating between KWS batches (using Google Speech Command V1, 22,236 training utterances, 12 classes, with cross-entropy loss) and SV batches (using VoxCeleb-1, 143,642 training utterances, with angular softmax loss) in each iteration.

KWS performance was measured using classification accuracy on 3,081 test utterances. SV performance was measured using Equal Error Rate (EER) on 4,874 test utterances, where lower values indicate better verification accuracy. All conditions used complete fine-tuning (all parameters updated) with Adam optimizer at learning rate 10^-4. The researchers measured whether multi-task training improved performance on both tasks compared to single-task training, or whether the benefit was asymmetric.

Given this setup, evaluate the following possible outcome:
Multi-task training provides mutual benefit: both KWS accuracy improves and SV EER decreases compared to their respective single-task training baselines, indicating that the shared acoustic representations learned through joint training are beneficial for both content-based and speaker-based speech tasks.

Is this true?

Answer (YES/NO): NO